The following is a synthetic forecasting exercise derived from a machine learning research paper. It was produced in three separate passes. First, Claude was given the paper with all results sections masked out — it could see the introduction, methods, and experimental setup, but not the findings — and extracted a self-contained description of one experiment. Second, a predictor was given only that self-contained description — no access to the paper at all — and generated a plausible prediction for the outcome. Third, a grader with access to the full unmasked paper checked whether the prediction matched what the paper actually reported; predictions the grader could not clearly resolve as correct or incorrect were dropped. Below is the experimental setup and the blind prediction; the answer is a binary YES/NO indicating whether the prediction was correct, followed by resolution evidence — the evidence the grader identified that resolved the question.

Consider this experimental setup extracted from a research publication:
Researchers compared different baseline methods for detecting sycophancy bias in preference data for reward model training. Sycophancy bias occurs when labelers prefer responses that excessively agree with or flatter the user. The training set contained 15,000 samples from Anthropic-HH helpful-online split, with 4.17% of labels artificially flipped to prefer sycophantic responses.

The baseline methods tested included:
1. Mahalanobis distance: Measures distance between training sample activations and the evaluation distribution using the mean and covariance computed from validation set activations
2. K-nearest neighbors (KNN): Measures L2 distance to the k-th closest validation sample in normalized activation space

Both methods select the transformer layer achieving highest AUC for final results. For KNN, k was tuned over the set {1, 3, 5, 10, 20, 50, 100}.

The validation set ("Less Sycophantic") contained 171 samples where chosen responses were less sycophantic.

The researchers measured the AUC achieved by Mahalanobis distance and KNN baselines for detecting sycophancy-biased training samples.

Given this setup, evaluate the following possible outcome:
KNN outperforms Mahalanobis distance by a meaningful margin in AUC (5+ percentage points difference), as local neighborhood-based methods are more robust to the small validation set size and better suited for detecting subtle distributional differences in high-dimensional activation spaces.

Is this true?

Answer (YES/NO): NO